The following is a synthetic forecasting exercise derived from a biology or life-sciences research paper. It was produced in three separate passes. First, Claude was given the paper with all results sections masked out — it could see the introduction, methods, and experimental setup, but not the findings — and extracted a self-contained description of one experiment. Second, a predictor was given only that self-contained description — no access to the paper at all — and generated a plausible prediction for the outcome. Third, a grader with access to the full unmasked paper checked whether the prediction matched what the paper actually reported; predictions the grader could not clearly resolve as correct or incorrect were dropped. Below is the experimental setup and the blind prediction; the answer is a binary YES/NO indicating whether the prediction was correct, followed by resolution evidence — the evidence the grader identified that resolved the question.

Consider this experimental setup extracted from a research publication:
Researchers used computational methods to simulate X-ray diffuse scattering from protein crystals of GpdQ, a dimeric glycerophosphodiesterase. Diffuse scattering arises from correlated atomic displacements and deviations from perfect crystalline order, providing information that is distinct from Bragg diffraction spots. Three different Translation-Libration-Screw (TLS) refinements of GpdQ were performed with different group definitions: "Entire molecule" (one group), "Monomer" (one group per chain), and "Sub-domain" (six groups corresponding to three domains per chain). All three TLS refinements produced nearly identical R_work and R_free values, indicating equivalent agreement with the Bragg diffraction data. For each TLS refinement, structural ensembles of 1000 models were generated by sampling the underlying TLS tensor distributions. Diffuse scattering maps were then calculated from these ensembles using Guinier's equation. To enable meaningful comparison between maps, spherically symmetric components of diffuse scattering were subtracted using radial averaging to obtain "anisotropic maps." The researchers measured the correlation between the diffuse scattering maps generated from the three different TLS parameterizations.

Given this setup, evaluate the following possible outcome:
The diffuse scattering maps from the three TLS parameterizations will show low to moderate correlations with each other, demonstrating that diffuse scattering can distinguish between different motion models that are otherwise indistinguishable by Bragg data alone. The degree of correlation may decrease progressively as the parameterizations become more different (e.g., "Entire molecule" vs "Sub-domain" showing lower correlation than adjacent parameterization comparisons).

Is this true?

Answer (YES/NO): YES